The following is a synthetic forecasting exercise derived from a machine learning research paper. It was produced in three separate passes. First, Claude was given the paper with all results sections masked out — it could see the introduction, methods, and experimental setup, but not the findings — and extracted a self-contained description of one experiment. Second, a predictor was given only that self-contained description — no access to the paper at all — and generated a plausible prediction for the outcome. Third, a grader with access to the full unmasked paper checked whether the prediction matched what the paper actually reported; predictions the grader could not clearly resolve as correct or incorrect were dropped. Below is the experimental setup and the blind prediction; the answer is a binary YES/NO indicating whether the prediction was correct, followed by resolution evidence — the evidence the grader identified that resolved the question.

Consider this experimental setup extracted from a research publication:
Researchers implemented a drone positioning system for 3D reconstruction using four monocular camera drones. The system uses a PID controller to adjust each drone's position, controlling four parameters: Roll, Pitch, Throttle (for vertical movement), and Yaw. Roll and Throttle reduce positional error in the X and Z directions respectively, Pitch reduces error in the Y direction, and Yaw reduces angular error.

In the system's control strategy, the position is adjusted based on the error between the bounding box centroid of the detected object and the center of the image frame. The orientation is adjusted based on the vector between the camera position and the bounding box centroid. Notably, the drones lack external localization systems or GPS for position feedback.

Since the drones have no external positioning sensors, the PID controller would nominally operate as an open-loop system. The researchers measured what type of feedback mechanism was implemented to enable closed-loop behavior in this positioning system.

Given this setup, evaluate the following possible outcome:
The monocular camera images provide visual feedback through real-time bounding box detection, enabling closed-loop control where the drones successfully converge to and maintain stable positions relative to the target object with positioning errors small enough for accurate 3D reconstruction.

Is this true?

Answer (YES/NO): YES